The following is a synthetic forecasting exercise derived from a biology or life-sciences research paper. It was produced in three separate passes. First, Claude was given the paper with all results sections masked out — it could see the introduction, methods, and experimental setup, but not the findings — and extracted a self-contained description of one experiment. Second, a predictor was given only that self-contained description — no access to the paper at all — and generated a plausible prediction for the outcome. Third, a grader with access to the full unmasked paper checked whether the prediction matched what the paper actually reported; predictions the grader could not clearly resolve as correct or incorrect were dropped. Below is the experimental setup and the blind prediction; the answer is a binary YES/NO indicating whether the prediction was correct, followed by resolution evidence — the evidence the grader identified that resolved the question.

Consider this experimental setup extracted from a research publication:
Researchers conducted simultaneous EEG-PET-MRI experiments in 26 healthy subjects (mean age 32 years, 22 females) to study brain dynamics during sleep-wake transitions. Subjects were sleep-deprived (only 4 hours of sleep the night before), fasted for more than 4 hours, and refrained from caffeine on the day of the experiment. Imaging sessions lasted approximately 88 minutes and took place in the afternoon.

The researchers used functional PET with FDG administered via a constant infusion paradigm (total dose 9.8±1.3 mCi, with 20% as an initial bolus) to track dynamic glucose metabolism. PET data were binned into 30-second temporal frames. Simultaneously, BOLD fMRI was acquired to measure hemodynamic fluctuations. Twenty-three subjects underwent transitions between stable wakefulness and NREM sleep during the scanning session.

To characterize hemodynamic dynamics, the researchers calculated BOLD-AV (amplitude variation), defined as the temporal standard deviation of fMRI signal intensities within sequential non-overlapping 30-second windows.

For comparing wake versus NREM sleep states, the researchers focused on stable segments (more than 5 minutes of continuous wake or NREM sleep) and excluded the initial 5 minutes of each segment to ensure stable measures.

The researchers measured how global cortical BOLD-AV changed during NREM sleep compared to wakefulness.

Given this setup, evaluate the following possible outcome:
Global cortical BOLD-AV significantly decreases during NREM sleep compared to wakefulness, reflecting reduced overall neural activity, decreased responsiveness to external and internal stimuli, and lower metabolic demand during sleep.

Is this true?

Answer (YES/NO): NO